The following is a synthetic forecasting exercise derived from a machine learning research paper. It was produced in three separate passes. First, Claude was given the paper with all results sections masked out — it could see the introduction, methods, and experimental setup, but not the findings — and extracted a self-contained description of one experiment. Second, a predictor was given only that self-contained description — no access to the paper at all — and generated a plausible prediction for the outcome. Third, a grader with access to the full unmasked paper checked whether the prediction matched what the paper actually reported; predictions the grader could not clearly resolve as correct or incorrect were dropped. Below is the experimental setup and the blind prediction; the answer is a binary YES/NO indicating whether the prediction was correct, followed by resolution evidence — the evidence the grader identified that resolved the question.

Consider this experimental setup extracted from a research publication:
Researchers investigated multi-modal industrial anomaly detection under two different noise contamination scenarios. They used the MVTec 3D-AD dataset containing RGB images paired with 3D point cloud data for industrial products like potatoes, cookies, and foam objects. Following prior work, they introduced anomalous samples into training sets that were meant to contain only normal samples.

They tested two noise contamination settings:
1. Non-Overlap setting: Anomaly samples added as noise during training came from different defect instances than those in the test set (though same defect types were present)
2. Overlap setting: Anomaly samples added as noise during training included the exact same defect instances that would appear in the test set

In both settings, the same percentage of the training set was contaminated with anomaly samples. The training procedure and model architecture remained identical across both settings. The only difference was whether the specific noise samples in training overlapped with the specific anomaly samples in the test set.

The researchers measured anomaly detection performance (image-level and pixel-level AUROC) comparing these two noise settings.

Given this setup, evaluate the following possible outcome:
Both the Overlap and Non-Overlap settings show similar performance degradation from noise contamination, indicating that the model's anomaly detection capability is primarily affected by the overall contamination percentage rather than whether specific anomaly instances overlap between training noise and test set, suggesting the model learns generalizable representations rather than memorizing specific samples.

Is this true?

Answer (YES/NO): NO